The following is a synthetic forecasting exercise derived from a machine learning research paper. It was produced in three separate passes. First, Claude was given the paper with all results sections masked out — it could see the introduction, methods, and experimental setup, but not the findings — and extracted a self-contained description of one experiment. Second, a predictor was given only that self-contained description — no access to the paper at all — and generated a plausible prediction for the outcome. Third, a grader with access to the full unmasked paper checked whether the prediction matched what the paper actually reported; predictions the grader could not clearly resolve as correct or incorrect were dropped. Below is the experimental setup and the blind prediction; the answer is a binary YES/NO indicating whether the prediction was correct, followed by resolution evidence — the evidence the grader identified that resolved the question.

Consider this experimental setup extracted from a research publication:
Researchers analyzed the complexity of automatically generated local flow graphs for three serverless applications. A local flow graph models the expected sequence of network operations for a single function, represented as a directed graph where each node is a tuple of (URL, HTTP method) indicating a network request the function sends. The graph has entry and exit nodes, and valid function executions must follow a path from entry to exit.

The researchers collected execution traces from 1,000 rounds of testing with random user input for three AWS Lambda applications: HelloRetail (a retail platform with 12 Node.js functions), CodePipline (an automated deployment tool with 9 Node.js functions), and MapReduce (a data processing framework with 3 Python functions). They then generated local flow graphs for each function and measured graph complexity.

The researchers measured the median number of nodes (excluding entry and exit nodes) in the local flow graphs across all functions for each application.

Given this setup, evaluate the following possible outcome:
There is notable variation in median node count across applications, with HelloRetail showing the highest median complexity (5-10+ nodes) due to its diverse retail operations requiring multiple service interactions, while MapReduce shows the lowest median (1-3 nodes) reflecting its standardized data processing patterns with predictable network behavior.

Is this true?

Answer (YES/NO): NO